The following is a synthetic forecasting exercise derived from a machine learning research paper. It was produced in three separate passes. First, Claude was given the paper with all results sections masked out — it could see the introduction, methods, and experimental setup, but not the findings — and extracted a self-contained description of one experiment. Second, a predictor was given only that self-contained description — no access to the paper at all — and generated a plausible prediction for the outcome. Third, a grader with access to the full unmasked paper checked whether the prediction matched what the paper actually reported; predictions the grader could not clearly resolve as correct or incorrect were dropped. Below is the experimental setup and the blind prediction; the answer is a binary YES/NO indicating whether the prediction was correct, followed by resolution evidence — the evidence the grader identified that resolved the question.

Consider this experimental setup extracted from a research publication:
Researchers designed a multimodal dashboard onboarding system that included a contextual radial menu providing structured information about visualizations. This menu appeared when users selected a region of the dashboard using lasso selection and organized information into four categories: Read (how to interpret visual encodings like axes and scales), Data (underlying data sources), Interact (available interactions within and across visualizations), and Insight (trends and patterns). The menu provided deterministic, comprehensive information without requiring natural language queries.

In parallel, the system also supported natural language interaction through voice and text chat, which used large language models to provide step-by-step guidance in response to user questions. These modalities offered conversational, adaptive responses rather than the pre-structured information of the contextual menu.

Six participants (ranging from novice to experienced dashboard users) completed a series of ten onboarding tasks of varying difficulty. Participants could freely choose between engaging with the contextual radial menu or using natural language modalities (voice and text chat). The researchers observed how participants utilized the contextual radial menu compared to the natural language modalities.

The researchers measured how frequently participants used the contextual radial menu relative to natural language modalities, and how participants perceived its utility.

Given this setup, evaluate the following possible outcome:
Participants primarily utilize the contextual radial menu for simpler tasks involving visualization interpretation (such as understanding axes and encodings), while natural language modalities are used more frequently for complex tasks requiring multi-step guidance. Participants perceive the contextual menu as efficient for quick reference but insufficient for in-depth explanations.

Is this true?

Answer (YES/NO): NO